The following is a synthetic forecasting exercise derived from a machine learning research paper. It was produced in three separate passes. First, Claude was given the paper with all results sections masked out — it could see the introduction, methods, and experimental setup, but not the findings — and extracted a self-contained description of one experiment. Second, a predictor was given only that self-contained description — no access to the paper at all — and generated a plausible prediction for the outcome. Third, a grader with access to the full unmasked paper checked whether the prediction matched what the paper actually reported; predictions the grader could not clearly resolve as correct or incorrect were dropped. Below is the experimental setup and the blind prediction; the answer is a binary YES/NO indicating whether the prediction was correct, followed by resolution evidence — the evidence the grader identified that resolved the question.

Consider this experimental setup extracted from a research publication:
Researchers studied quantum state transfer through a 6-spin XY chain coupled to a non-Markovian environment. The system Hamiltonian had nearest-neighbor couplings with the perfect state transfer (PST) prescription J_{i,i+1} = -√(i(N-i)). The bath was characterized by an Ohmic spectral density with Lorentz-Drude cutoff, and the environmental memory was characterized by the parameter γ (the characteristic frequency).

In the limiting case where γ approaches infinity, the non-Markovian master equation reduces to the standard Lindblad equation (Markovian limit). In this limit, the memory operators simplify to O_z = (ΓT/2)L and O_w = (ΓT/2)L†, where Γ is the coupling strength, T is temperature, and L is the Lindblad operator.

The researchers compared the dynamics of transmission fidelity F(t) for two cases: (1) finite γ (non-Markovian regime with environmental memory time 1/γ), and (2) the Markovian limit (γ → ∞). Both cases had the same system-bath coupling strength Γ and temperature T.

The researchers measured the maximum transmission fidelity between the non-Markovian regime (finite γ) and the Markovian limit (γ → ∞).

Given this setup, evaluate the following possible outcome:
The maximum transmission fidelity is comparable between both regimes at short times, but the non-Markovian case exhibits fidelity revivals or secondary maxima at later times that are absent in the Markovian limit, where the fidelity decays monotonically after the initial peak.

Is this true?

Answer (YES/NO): NO